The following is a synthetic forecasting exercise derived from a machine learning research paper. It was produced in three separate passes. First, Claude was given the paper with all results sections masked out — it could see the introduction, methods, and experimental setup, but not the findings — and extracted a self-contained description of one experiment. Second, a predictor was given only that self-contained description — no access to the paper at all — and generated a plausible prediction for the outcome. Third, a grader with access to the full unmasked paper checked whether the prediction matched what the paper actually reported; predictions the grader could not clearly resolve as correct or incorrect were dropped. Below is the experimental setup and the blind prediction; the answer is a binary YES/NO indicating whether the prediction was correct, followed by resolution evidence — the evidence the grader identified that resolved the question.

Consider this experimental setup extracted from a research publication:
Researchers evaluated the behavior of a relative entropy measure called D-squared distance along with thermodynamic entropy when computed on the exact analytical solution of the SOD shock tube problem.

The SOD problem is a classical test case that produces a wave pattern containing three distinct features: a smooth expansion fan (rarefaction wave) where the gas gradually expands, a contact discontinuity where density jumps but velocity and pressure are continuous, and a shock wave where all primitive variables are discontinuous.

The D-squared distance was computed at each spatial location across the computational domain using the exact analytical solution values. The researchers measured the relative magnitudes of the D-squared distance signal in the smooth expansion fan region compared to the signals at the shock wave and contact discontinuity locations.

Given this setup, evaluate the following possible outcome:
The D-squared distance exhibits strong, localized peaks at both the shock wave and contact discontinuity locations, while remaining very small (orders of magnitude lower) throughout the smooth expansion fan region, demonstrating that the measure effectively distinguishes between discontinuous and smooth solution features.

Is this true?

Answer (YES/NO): NO